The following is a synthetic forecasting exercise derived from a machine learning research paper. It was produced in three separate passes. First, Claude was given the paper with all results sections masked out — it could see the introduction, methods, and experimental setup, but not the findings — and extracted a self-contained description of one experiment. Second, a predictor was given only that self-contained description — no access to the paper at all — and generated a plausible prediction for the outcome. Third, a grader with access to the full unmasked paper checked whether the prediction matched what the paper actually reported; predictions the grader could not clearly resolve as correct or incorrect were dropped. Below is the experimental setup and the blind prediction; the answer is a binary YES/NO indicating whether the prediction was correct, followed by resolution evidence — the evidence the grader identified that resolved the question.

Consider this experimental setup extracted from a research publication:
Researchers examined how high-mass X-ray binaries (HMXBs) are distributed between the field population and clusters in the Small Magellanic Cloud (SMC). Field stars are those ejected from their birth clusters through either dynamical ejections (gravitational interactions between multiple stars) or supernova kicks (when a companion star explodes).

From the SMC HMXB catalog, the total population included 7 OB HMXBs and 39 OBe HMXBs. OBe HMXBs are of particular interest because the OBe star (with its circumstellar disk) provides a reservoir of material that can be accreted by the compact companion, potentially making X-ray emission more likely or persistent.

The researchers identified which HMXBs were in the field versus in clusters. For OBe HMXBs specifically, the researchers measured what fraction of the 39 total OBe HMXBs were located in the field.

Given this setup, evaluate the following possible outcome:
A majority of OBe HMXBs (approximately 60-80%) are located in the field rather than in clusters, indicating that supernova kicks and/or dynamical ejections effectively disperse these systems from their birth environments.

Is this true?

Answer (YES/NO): NO